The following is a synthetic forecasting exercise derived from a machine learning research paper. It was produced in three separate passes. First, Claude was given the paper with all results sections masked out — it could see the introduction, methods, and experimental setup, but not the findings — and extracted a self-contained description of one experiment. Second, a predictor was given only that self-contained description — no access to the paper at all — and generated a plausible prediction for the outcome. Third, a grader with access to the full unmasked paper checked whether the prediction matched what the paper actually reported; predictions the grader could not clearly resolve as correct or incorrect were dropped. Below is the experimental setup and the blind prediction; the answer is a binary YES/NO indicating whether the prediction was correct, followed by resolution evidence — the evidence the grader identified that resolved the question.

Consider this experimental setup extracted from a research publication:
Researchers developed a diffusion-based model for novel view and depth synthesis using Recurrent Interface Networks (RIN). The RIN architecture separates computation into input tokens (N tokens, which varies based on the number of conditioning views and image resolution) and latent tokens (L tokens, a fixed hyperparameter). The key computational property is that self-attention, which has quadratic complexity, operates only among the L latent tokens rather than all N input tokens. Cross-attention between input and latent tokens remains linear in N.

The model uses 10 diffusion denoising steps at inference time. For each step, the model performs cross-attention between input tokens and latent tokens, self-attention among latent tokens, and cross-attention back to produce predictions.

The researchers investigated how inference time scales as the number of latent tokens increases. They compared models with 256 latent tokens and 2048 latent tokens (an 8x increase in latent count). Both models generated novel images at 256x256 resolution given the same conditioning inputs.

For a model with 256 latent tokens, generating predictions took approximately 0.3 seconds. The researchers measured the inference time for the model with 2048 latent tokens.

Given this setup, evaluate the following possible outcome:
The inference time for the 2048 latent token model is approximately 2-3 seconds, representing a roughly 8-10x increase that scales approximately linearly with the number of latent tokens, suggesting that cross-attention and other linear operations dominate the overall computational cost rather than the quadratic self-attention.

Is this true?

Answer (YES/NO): NO